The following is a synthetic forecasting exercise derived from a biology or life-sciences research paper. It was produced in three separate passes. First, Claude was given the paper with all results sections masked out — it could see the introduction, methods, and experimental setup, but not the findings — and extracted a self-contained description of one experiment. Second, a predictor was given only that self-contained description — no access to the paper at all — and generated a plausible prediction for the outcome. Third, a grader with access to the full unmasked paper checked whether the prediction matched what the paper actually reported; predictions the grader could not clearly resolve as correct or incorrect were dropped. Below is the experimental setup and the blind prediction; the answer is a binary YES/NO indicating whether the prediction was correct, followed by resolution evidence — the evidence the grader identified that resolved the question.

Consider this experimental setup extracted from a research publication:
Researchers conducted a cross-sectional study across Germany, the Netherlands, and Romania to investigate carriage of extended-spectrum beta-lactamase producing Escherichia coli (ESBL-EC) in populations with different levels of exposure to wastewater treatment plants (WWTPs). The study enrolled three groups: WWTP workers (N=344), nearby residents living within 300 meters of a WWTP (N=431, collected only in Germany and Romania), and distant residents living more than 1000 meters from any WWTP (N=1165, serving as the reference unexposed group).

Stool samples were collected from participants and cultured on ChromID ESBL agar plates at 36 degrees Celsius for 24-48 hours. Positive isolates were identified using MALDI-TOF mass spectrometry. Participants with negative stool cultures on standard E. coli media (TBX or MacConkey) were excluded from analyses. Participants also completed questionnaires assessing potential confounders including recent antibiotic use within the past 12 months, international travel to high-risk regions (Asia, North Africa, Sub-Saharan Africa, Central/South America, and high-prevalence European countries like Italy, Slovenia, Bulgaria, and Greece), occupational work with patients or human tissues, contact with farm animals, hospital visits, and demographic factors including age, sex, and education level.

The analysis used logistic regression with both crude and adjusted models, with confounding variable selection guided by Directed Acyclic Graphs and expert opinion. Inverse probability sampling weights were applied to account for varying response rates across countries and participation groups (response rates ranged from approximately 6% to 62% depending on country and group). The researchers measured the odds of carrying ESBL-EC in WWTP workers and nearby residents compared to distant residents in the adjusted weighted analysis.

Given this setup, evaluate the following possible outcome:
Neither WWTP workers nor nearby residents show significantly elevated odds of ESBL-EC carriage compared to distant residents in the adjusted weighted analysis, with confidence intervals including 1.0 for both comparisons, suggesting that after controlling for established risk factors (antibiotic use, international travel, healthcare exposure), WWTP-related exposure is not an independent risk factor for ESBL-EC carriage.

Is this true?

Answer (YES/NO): YES